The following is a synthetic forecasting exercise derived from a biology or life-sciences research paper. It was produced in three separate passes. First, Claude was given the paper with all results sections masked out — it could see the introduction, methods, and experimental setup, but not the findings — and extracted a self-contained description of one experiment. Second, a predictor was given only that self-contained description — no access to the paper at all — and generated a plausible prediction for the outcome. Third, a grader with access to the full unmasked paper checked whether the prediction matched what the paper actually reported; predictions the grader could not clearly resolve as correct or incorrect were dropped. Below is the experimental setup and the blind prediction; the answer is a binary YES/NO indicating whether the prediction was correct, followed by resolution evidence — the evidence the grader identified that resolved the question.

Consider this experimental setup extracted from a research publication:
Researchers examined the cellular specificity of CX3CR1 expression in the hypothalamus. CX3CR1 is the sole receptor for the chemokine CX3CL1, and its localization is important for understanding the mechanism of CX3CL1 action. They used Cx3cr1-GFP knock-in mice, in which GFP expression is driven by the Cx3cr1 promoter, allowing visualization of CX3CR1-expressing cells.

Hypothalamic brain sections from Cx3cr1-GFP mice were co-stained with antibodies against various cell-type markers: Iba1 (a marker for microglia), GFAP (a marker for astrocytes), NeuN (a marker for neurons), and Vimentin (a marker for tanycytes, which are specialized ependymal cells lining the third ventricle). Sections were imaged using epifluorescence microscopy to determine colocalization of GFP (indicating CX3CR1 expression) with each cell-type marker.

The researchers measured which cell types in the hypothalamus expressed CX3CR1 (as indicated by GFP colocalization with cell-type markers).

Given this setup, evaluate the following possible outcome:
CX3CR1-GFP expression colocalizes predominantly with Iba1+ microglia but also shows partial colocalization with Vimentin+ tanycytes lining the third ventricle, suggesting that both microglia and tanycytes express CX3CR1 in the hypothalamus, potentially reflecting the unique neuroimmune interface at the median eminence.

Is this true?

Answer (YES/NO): NO